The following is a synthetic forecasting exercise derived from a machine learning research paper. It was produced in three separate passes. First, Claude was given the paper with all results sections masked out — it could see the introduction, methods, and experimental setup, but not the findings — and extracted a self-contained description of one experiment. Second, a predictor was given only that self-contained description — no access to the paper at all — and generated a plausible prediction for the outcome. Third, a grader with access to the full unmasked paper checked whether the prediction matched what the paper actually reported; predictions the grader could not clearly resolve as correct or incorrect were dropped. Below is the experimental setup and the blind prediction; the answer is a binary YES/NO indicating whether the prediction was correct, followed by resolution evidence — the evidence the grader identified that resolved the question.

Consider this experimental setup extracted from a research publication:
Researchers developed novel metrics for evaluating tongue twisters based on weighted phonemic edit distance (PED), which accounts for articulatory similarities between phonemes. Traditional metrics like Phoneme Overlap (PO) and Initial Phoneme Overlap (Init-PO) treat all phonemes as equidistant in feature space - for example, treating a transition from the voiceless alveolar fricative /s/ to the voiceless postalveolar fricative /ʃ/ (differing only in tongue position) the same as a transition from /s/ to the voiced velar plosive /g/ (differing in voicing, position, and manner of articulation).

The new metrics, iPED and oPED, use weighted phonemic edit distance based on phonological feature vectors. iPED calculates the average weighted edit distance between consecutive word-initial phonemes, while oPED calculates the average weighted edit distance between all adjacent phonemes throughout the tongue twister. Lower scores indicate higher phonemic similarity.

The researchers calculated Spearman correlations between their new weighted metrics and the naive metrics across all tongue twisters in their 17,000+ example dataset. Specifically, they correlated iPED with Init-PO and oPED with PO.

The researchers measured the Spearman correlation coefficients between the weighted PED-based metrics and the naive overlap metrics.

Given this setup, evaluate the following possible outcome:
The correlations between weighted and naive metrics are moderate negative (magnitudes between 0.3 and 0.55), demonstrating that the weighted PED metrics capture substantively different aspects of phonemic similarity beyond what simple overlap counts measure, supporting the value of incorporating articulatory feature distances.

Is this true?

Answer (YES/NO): NO